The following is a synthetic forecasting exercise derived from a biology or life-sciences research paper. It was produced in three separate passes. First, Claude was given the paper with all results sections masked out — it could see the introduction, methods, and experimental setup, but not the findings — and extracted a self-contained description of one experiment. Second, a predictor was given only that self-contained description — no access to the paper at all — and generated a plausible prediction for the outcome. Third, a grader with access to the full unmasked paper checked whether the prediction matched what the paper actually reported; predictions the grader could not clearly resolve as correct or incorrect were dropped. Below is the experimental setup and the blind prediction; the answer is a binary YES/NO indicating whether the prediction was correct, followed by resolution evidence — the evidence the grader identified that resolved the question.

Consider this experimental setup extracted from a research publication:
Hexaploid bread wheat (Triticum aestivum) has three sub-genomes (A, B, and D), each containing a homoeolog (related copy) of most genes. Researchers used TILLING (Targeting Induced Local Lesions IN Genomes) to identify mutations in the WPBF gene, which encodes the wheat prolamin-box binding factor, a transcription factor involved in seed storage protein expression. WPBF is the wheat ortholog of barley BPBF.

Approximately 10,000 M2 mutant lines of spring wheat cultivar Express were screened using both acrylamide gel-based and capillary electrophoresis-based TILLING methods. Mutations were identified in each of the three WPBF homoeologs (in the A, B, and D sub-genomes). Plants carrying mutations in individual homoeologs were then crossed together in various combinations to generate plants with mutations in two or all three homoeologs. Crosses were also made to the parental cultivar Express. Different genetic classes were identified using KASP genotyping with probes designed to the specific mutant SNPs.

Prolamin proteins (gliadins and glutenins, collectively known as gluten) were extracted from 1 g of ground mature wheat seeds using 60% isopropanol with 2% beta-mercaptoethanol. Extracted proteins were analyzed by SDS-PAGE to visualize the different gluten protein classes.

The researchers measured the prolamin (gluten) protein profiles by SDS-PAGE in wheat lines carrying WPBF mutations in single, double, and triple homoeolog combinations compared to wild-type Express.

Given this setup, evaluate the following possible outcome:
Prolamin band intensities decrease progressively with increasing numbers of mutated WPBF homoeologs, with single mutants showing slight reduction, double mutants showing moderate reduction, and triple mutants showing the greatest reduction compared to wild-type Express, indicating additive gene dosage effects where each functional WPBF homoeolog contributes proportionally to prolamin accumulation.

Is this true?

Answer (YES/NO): NO